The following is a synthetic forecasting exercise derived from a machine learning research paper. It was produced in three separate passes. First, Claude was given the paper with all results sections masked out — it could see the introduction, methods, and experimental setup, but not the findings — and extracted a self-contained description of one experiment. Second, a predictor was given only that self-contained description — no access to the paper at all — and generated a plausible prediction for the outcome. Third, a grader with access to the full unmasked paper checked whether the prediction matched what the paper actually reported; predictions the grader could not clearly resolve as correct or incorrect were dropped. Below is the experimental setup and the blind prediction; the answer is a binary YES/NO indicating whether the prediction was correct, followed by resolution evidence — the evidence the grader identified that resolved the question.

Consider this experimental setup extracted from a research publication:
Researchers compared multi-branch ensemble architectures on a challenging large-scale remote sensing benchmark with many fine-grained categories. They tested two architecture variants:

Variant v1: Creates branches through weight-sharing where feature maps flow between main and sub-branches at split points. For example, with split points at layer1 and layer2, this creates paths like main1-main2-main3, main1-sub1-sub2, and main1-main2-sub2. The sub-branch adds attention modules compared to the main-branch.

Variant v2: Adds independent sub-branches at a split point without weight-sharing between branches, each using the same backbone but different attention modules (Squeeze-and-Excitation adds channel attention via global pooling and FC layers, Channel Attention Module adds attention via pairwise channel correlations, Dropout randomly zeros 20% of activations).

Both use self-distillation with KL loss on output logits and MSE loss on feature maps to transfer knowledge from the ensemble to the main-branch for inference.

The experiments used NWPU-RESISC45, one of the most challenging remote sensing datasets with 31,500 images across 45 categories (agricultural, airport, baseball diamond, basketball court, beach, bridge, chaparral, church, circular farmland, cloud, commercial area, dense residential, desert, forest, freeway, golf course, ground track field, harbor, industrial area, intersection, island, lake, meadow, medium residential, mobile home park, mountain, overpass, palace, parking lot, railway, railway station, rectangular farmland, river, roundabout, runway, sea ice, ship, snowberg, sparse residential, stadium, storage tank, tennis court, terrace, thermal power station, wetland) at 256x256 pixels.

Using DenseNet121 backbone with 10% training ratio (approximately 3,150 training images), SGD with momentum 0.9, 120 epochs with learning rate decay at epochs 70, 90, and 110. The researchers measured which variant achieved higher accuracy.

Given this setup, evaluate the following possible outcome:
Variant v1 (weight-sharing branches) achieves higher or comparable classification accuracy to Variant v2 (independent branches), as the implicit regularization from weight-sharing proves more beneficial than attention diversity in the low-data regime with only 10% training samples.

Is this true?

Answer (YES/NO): YES